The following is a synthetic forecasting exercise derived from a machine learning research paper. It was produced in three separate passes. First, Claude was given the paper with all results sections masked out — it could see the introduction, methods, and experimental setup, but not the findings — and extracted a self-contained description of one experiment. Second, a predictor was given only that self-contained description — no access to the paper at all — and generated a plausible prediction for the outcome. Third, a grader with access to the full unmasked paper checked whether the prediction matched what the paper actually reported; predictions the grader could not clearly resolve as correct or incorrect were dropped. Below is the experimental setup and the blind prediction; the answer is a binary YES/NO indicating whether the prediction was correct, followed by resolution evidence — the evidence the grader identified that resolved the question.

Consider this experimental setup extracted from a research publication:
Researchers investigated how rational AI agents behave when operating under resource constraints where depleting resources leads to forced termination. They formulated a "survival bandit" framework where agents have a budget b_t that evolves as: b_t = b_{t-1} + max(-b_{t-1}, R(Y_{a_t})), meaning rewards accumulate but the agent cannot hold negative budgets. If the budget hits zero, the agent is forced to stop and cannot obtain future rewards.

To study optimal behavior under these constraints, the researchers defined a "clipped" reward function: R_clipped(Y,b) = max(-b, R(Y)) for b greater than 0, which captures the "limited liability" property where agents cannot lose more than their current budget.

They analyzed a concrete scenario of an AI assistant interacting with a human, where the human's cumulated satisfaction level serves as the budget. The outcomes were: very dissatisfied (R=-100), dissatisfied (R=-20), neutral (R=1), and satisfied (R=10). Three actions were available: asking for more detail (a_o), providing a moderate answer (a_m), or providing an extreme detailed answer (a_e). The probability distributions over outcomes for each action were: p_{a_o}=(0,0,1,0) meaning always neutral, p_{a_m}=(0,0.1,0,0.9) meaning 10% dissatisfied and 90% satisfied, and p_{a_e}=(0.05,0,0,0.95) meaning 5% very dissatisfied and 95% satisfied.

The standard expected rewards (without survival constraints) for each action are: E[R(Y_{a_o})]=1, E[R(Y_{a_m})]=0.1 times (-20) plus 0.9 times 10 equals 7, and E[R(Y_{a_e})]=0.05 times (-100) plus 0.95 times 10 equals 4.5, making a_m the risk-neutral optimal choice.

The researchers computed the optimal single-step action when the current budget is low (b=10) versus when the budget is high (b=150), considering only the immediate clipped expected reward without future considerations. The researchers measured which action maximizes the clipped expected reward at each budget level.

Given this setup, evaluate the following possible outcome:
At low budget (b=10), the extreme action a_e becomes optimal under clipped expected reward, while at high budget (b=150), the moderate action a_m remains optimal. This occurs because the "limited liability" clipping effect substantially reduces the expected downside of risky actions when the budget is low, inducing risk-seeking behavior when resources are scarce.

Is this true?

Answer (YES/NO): YES